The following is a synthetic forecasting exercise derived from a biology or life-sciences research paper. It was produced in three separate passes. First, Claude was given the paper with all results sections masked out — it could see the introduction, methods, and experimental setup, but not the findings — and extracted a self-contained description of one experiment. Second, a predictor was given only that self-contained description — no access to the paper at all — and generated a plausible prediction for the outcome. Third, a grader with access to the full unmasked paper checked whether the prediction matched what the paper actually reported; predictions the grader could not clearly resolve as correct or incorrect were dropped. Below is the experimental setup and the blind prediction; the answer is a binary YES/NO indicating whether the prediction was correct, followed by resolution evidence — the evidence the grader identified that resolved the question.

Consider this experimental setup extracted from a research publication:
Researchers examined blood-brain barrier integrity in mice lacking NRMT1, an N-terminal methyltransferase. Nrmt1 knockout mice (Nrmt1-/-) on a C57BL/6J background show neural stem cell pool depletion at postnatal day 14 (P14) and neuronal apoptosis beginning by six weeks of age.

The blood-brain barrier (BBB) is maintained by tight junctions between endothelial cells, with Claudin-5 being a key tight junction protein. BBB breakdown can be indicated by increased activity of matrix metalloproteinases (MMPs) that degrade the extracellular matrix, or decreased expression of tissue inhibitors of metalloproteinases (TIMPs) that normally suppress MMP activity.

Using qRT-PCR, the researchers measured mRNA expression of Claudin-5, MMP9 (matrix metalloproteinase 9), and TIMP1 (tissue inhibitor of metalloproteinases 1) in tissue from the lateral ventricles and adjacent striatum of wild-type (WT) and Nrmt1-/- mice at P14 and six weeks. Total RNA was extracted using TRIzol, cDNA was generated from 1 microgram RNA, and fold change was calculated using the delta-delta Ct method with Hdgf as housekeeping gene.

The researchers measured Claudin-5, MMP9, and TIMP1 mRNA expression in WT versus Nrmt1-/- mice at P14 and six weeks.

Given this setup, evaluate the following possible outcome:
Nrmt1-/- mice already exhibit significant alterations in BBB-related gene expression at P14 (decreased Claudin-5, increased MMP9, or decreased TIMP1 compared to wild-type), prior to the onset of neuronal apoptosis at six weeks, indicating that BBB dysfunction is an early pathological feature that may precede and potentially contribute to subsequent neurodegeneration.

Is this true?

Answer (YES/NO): NO